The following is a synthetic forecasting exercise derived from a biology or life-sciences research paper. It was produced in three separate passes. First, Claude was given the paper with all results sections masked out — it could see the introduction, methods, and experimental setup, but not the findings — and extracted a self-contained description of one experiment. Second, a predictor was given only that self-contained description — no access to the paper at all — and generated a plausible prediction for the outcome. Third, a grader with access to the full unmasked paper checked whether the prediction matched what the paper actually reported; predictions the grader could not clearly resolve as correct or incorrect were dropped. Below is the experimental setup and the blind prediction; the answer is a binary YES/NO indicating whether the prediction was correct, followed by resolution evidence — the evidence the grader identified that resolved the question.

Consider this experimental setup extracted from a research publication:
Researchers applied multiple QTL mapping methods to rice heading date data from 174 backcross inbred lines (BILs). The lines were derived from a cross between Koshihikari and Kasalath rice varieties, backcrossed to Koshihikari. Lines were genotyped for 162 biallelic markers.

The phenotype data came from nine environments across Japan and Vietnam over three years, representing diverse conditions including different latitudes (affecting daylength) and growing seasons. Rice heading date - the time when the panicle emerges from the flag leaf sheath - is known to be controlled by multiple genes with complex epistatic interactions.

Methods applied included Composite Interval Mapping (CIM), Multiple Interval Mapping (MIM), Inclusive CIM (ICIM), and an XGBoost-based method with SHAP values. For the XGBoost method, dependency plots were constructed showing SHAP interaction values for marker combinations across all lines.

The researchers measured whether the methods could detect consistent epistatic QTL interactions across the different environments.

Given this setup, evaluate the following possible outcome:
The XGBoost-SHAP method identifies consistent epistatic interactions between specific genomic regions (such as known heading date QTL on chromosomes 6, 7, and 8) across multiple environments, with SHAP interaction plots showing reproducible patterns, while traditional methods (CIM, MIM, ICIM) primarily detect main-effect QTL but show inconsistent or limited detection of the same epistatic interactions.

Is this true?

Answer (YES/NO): NO